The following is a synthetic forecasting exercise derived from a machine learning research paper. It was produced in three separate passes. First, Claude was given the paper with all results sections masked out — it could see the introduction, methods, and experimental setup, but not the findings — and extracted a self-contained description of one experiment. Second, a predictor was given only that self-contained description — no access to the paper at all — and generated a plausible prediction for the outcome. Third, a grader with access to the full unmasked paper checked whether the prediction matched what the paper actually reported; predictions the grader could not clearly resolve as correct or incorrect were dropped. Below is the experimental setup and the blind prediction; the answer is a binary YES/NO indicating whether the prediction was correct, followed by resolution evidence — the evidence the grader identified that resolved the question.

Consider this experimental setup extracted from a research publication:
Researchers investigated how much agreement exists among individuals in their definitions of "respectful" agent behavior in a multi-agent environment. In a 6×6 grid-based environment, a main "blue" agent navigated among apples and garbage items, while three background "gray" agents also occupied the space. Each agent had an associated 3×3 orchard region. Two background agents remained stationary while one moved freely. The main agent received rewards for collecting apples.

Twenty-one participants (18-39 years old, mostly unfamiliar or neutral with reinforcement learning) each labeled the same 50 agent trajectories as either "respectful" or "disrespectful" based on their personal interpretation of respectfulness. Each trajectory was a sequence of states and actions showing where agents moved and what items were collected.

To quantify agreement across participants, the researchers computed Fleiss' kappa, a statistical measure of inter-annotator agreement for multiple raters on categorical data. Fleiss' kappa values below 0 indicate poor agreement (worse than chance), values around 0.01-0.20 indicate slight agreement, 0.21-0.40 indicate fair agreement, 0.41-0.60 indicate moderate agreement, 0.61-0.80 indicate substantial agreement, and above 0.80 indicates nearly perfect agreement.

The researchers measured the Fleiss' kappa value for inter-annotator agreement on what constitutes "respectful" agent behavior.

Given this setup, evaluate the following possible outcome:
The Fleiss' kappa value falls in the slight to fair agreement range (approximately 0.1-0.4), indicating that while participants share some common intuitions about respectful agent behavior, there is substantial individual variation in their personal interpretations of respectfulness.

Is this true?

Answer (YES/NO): YES